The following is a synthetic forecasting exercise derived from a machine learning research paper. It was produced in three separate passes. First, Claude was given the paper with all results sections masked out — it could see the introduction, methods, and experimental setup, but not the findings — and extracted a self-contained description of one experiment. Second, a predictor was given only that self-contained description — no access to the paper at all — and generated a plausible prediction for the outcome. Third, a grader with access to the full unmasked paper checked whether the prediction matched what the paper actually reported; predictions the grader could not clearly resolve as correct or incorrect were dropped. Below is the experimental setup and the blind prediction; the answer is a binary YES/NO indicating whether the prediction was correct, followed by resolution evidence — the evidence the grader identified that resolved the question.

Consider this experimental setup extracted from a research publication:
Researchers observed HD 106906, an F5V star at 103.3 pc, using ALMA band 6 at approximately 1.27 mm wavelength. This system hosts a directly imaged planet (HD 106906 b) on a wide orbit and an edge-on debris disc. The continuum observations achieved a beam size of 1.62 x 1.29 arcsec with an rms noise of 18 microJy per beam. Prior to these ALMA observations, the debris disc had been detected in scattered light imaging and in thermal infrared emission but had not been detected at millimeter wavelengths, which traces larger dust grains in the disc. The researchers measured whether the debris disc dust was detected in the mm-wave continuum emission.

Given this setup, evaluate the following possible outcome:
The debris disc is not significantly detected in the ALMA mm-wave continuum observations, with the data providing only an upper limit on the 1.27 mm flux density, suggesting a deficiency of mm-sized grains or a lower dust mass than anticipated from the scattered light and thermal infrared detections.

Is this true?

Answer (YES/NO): NO